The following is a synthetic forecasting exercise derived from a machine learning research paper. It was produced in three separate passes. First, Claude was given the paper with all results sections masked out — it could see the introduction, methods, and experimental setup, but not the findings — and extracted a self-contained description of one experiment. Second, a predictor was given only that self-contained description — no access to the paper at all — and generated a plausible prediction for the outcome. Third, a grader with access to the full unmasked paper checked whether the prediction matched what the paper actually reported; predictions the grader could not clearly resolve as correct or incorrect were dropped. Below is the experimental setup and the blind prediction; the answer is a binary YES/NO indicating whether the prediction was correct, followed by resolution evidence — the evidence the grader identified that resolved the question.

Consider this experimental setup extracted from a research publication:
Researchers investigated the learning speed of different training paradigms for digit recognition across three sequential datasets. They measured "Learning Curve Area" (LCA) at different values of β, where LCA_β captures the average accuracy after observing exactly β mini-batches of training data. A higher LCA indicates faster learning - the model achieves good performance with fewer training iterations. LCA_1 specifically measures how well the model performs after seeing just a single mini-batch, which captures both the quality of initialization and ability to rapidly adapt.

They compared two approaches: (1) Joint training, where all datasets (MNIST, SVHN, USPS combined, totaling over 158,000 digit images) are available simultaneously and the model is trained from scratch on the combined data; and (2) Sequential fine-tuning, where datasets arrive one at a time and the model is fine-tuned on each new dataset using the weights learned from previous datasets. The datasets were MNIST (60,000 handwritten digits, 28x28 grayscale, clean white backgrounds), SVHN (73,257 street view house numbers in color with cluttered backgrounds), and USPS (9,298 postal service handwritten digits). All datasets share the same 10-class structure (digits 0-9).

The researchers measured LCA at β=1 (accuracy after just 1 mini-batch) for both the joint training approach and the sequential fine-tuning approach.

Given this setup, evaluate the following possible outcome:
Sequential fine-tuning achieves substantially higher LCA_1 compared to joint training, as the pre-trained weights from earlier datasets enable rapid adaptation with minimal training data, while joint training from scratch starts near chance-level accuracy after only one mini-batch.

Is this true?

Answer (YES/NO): YES